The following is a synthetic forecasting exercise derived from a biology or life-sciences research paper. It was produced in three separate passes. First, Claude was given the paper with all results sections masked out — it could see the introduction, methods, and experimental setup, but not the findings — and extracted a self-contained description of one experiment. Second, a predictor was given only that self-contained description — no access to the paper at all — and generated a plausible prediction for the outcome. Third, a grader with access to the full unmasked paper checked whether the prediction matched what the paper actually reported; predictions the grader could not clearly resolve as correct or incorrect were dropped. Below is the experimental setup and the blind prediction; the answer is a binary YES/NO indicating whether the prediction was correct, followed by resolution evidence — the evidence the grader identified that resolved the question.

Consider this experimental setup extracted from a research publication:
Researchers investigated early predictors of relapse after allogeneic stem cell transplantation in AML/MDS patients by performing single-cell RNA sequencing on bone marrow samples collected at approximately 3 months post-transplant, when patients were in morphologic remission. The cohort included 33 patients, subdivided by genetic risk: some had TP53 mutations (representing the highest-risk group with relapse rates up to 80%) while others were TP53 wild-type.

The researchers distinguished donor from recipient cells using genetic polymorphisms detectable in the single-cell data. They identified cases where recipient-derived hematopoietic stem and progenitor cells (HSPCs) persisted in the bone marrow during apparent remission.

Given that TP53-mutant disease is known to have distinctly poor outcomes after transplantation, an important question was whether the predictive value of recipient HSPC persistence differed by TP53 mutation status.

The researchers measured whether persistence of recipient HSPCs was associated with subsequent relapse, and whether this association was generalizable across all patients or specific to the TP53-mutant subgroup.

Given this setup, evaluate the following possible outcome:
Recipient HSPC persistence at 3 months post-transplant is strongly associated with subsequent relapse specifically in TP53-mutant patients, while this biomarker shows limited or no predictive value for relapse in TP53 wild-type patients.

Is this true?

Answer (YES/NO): NO